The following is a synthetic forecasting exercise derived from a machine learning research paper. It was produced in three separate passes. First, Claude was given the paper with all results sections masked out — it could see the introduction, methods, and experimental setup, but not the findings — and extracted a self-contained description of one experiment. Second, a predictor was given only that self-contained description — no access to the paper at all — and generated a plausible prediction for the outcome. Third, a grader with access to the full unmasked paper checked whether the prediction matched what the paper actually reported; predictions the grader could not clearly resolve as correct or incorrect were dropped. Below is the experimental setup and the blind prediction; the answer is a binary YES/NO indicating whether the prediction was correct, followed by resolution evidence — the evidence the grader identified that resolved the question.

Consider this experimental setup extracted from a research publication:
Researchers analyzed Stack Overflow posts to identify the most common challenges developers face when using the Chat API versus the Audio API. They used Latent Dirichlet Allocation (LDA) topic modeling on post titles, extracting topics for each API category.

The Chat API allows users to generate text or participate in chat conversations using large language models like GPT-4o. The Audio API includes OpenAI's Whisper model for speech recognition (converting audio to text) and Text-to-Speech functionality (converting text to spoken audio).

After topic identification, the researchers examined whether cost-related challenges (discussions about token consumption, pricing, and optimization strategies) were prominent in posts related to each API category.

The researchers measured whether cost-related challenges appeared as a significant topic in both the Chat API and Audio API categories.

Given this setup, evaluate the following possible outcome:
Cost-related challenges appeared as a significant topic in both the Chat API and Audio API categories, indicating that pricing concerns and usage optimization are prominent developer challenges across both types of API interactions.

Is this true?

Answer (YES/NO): YES